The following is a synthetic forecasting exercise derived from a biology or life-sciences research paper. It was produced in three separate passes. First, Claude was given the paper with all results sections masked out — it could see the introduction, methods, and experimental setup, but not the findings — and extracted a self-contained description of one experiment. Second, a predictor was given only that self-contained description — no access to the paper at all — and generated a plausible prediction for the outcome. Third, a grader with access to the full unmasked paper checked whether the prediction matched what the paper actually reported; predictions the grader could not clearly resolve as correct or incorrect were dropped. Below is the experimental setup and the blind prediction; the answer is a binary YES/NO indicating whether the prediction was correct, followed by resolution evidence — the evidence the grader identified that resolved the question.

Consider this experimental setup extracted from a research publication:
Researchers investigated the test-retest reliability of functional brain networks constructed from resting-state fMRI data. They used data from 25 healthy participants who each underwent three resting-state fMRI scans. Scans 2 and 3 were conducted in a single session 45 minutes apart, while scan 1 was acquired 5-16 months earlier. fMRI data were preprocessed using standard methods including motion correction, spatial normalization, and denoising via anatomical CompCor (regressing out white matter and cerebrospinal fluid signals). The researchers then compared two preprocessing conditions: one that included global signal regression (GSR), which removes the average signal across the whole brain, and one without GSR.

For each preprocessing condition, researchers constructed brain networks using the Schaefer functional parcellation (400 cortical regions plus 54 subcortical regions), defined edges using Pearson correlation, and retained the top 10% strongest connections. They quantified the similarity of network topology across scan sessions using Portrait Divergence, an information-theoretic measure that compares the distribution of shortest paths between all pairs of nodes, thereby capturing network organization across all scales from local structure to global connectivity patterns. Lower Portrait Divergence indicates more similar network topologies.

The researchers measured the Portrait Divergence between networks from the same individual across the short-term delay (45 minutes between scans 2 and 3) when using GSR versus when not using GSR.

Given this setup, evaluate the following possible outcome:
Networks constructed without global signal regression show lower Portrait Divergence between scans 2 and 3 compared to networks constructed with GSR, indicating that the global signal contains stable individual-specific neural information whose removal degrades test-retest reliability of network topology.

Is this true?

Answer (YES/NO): NO